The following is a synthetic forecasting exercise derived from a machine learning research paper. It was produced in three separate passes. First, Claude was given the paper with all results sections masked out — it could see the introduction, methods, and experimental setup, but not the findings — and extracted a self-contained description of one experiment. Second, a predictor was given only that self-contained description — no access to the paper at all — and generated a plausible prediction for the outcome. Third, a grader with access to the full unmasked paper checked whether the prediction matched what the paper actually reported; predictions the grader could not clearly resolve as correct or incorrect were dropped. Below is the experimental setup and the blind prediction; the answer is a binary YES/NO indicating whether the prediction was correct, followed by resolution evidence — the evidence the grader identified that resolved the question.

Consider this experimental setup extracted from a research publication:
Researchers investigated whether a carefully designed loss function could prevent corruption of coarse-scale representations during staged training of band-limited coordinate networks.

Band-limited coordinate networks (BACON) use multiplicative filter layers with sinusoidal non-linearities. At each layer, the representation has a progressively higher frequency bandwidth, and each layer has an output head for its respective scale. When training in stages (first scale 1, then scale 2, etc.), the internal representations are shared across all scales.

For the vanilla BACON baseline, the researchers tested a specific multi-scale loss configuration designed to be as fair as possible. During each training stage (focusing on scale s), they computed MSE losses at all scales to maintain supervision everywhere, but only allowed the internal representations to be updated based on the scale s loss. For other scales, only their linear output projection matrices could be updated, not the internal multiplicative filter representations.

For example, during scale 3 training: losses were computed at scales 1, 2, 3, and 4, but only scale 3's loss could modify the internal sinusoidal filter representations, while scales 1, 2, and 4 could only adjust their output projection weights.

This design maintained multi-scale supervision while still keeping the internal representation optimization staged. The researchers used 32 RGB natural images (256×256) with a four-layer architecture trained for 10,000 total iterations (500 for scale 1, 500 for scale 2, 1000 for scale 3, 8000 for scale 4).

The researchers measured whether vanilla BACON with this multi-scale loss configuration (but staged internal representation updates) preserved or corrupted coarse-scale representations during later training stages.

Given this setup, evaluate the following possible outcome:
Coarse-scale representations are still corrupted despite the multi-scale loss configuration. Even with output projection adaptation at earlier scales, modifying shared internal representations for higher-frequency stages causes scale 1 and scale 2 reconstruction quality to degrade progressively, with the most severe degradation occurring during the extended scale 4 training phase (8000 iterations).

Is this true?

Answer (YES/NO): NO